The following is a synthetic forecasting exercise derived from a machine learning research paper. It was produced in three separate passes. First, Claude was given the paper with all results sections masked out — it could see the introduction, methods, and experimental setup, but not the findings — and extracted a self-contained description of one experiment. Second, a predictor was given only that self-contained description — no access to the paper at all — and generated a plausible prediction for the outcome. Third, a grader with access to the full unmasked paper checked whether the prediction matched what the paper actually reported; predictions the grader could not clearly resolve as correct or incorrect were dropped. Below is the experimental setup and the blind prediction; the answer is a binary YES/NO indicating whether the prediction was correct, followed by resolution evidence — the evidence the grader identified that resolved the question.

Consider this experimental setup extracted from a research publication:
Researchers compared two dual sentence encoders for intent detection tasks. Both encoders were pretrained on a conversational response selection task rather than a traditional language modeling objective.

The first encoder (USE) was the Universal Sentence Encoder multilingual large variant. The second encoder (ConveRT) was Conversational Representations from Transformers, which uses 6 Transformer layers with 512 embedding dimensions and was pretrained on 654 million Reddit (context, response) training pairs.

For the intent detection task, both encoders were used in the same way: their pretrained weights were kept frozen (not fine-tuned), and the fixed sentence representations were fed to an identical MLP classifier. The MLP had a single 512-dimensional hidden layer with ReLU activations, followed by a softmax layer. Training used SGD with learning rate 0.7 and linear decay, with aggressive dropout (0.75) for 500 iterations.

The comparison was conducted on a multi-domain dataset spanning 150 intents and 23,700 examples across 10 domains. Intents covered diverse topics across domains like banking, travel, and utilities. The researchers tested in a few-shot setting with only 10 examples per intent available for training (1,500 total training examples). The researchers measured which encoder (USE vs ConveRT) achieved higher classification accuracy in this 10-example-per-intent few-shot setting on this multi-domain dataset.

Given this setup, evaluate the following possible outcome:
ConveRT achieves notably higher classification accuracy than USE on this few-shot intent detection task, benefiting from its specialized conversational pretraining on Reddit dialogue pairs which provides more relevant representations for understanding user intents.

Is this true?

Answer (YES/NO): NO